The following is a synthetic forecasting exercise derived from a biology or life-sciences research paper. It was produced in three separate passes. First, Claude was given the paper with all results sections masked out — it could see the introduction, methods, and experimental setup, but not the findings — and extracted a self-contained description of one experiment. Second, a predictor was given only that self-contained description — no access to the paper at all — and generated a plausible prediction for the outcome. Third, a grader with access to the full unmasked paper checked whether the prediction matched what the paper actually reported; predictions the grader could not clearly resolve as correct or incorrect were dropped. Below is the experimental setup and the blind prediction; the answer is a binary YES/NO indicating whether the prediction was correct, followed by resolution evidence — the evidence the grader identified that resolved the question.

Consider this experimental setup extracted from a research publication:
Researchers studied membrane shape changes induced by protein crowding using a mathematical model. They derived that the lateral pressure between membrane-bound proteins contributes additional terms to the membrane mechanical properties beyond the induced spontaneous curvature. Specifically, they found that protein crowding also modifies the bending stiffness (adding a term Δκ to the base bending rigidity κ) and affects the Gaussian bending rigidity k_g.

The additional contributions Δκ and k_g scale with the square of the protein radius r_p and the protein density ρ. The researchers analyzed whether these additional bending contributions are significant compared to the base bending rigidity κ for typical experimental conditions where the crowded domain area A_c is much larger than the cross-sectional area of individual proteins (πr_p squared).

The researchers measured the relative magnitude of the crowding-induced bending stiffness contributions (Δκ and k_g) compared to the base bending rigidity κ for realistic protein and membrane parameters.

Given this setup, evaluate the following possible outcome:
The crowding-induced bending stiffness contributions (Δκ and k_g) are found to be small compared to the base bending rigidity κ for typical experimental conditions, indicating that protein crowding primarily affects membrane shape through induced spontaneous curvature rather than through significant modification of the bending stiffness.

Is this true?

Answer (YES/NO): YES